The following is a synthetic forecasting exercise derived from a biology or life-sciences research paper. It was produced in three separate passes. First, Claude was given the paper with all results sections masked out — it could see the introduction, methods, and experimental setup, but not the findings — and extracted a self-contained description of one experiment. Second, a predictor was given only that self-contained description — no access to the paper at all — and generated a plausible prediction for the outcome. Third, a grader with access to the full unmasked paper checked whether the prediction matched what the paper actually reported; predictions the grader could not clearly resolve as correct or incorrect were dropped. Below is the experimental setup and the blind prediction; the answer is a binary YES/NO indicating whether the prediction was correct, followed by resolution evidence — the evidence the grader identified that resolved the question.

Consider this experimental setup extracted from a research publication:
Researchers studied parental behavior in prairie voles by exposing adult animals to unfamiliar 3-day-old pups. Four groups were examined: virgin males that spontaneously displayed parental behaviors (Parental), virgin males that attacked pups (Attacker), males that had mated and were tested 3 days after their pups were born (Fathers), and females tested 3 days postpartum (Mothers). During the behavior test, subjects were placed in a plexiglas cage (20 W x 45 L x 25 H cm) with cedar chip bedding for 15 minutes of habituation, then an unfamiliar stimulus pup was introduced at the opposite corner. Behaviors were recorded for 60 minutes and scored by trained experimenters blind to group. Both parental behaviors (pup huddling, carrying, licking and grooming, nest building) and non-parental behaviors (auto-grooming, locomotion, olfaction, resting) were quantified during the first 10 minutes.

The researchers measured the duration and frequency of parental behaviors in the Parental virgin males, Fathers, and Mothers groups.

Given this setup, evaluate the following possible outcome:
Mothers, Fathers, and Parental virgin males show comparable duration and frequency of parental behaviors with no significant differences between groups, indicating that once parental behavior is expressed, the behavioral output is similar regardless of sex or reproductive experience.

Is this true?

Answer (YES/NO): NO